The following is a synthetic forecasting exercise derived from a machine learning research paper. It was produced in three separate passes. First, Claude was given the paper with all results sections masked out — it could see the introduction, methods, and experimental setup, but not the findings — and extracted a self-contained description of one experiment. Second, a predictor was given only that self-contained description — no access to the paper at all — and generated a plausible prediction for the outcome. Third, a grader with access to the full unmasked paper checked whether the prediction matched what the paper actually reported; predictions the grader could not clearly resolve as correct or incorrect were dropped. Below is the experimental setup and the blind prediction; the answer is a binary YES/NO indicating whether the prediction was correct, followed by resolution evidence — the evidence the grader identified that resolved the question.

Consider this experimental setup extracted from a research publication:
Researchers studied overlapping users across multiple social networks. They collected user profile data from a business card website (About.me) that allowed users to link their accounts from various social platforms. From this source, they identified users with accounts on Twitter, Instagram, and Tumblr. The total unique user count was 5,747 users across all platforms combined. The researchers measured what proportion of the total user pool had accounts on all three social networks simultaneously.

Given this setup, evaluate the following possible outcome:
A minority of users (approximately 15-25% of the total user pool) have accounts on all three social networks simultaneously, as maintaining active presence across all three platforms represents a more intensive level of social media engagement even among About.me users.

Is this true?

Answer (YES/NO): YES